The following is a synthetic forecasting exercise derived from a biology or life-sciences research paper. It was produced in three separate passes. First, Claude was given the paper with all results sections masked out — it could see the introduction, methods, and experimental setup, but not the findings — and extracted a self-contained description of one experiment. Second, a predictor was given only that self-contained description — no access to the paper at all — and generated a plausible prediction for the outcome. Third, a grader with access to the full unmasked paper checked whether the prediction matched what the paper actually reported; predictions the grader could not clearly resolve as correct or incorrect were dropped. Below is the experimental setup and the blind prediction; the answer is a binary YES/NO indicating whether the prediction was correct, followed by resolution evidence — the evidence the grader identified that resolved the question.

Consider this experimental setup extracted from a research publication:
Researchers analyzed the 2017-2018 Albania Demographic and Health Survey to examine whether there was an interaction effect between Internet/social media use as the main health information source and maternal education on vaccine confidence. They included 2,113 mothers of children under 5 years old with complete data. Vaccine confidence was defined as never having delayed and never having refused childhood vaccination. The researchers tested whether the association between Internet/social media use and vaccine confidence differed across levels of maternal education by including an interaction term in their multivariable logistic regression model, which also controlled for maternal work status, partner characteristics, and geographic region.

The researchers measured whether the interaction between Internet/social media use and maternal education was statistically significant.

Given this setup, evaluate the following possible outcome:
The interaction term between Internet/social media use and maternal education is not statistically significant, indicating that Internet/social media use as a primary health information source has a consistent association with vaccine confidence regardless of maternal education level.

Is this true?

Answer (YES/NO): YES